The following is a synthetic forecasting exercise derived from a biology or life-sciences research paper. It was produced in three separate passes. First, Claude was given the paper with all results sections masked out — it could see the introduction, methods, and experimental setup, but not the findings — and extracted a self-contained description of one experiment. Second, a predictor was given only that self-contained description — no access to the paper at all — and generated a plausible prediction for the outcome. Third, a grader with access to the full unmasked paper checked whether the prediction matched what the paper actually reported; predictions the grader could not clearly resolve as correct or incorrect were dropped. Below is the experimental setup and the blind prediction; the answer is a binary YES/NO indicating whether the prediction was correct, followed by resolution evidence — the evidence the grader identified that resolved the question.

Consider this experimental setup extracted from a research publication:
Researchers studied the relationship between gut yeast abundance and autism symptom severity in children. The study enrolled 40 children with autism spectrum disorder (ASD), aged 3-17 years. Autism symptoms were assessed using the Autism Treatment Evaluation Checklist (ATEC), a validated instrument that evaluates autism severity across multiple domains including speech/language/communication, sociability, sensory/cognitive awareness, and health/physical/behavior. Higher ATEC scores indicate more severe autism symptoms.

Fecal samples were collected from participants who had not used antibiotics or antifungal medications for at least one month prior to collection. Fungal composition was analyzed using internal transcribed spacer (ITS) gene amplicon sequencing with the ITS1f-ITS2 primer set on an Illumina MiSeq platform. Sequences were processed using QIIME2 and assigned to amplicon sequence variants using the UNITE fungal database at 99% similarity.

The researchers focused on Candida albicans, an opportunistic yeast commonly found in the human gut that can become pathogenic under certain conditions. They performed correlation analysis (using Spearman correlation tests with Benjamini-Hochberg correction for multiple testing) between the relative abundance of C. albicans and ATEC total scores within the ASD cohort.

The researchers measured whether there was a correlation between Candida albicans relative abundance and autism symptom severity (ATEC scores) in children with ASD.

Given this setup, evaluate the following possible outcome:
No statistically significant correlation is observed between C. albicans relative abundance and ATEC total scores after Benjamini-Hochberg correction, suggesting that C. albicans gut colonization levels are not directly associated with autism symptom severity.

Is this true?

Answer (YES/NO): NO